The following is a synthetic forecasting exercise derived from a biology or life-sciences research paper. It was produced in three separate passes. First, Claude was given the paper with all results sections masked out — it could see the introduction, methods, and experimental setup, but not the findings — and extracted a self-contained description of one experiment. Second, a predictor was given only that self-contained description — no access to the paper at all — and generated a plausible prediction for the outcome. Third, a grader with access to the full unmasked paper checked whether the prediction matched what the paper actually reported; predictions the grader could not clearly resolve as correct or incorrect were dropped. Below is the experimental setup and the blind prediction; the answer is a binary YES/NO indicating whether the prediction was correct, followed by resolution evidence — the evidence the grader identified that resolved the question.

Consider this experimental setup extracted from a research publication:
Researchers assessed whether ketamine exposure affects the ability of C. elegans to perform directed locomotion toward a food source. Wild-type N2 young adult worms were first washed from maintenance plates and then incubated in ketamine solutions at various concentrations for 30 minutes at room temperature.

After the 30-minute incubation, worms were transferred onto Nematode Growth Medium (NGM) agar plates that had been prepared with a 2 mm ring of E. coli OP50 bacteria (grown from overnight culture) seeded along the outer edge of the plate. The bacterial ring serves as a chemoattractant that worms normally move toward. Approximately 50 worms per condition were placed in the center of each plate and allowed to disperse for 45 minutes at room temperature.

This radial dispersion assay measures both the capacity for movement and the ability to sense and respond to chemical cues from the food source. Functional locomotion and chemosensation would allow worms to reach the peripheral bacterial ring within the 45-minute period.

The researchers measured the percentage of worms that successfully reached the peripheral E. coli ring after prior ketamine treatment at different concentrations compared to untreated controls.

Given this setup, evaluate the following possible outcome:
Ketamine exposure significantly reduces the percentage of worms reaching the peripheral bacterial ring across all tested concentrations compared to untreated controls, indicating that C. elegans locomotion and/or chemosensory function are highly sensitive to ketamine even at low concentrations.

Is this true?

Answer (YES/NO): NO